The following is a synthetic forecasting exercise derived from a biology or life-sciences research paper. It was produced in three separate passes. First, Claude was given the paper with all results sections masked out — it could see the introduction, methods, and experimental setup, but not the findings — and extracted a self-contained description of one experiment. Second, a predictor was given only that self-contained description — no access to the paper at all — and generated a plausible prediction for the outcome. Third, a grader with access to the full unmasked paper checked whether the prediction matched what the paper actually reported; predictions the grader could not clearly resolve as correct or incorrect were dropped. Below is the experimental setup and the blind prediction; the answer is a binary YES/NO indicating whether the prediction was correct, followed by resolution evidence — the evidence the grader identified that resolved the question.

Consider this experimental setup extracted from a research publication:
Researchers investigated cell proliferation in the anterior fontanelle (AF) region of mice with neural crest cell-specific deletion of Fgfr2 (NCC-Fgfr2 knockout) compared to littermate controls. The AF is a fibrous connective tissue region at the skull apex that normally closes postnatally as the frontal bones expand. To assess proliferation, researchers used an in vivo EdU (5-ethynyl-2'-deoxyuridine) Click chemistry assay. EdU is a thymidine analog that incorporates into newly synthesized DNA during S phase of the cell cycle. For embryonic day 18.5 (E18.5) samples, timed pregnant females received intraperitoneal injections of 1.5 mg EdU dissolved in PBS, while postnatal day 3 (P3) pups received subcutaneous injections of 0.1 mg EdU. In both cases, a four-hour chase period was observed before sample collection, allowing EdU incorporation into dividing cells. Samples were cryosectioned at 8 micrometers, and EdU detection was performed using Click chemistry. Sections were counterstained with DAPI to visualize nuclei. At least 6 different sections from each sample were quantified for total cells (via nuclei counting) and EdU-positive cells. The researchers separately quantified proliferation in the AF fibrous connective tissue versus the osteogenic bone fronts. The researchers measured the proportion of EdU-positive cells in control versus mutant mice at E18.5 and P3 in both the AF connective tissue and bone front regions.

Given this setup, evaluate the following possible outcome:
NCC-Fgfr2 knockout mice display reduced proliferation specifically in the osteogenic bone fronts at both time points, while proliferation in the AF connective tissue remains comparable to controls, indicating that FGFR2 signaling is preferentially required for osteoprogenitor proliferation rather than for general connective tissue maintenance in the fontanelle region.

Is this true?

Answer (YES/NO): NO